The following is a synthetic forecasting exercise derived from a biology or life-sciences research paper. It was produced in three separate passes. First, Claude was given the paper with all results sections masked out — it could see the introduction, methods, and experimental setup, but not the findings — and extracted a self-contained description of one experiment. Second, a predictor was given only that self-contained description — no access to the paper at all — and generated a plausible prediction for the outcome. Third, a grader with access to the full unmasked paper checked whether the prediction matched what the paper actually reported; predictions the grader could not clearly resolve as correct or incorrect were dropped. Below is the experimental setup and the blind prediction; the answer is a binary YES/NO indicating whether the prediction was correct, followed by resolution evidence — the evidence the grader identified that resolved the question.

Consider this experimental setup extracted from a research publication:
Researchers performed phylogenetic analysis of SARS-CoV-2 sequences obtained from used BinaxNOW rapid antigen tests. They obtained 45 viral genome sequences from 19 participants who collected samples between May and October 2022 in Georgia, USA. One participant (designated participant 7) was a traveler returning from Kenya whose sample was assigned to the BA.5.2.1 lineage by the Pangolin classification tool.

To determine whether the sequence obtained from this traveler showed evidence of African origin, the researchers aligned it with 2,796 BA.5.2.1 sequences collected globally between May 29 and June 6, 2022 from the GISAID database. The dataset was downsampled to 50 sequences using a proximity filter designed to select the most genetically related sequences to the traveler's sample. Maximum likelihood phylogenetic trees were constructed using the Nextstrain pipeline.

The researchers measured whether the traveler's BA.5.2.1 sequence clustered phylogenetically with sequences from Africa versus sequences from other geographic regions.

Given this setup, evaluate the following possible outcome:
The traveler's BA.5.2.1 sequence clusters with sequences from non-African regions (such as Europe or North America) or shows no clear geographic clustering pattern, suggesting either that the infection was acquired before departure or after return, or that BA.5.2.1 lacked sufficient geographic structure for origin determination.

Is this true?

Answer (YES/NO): NO